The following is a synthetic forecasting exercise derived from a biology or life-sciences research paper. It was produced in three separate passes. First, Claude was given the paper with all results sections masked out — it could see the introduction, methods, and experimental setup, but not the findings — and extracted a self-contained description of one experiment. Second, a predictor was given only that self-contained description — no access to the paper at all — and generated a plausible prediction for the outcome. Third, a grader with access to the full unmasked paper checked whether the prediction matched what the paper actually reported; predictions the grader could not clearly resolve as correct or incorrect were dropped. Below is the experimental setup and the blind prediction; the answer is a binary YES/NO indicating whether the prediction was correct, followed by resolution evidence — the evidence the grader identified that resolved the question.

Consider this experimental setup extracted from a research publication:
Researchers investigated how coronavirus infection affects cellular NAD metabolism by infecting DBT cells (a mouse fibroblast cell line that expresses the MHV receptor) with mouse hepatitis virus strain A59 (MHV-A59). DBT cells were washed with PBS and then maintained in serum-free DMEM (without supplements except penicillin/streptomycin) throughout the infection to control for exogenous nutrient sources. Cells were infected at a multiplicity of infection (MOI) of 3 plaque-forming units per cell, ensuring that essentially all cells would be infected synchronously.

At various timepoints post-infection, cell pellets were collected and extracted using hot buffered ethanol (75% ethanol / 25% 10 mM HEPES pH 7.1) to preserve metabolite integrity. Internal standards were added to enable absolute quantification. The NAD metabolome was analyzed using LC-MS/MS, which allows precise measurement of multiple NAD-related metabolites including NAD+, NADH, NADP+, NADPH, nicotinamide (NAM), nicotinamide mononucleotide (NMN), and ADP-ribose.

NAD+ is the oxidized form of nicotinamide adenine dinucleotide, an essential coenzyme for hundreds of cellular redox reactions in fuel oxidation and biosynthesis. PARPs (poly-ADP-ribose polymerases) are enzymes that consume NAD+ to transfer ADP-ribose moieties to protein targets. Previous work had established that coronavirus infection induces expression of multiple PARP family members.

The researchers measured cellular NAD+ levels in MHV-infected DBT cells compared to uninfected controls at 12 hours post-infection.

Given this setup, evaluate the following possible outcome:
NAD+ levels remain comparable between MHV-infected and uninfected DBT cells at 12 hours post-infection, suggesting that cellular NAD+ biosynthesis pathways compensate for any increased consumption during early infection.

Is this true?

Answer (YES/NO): NO